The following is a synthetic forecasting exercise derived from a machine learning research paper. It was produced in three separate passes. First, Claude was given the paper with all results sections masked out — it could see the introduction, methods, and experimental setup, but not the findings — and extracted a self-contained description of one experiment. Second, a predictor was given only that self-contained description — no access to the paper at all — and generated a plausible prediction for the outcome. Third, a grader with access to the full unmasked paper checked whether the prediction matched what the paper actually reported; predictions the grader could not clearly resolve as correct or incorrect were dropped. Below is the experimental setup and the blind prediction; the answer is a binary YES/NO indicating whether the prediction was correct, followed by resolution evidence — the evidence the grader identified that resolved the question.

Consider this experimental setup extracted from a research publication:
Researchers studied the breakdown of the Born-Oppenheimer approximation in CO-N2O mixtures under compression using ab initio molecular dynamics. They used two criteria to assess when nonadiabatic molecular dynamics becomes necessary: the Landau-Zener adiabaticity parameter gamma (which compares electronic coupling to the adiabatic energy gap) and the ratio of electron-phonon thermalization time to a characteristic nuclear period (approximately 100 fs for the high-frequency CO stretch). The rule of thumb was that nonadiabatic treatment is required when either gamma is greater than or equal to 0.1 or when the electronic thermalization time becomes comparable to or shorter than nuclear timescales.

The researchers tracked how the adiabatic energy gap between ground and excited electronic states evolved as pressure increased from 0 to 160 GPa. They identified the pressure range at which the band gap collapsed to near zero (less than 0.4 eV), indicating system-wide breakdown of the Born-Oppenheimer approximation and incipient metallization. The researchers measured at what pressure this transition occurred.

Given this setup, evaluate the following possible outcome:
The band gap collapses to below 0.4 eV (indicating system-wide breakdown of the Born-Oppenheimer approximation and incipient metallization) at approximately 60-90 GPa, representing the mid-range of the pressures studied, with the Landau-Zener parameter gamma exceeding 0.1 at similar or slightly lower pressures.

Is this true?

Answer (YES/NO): YES